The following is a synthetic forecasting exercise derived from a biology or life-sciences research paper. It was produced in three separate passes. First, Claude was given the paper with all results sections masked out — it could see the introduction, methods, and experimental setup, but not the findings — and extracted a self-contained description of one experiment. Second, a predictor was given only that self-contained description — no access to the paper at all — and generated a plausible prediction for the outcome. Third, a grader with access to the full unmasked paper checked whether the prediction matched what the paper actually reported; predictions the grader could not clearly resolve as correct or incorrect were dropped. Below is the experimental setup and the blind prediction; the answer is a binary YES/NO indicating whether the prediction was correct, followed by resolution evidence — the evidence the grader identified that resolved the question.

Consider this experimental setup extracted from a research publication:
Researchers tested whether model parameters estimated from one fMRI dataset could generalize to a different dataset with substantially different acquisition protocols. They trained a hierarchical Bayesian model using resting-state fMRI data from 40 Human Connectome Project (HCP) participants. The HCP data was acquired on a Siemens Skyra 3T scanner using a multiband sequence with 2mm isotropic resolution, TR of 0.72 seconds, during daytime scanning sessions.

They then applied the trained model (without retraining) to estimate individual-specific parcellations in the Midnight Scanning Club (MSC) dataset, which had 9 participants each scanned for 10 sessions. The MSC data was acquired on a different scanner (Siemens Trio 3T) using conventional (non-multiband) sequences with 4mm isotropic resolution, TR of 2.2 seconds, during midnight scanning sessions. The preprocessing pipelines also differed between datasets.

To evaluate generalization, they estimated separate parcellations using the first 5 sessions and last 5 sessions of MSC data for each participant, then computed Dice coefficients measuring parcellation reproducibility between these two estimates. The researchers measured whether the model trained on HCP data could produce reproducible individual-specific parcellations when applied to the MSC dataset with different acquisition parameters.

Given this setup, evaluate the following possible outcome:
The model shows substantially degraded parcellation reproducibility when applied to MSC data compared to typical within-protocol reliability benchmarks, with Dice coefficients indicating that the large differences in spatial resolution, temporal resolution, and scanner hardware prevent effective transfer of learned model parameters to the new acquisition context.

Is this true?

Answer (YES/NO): NO